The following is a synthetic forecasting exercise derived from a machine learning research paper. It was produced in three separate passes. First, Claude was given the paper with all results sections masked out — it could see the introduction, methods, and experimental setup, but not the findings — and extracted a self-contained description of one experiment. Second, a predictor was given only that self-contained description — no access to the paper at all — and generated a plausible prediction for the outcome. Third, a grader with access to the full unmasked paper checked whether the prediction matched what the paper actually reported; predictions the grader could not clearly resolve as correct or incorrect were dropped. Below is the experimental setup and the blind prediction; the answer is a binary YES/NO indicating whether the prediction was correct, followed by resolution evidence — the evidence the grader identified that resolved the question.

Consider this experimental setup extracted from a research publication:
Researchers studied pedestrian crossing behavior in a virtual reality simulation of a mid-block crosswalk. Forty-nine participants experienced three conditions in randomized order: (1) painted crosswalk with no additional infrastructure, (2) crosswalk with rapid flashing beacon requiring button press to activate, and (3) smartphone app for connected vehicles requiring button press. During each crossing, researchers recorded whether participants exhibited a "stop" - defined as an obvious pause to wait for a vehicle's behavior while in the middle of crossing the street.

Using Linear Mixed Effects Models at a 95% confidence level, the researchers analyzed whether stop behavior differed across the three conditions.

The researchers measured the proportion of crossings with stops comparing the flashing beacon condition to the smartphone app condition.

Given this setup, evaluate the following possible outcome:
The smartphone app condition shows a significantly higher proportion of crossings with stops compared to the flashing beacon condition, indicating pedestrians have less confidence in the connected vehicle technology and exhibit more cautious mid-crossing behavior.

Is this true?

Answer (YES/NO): NO